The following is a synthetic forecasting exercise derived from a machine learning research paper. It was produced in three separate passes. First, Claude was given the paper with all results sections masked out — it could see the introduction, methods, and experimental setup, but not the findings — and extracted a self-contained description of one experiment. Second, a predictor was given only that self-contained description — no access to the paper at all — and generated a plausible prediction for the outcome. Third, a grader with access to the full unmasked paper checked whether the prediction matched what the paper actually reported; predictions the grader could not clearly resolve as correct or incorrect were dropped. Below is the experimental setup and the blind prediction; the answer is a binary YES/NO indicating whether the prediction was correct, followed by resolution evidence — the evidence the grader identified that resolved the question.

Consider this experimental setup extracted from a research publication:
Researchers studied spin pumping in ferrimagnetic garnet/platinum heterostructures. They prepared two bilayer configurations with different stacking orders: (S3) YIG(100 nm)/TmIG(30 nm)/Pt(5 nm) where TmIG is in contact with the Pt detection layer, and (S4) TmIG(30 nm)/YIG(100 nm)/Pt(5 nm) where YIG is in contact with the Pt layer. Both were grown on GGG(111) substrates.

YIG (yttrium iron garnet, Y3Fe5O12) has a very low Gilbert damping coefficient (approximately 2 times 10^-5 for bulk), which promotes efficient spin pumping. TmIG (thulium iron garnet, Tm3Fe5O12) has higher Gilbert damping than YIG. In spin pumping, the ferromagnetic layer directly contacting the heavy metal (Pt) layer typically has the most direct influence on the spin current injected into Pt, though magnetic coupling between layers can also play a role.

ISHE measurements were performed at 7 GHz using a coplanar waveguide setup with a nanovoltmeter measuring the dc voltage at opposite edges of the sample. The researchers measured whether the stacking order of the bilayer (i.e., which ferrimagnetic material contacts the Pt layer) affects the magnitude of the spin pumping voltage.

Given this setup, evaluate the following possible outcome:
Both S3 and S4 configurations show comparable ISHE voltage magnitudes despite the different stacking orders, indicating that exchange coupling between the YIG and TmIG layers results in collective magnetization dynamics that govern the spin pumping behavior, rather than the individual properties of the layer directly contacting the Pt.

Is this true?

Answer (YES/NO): NO